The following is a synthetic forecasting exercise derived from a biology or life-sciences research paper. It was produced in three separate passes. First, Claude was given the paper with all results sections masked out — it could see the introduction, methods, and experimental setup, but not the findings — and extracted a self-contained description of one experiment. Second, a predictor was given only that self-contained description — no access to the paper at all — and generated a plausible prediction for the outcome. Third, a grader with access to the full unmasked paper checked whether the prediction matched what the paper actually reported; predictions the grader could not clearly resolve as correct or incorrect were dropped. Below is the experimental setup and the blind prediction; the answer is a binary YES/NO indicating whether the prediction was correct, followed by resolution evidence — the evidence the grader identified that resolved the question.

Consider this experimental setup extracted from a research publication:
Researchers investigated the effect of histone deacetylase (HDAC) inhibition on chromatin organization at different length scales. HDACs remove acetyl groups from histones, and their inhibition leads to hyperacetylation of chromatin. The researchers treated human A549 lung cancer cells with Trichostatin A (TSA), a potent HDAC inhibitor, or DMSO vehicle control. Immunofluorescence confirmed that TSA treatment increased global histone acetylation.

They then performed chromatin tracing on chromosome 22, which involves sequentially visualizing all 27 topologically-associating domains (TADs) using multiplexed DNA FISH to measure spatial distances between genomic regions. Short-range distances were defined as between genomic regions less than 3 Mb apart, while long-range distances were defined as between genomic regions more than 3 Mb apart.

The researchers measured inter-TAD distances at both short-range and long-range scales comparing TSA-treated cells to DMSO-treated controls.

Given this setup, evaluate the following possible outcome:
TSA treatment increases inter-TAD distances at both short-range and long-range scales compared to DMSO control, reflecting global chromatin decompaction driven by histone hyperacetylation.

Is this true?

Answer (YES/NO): NO